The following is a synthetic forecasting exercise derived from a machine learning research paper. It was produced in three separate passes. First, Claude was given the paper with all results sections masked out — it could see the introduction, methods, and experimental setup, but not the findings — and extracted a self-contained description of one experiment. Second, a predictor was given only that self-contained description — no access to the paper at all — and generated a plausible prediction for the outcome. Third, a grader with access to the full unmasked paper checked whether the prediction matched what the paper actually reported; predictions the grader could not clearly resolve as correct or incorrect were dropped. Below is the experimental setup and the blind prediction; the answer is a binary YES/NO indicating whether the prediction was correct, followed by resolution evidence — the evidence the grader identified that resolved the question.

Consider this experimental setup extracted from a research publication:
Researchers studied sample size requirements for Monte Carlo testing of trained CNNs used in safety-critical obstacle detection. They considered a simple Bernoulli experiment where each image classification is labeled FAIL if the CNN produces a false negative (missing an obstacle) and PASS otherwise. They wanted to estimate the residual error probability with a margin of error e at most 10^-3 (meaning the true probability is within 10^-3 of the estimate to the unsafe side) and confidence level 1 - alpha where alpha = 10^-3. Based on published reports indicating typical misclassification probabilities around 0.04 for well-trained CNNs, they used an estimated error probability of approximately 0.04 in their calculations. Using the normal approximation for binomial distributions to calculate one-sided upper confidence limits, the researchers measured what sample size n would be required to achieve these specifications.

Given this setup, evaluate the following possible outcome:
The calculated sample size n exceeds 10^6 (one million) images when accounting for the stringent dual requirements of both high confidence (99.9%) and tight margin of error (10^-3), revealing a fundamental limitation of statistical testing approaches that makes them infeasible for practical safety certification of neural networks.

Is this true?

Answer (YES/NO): NO